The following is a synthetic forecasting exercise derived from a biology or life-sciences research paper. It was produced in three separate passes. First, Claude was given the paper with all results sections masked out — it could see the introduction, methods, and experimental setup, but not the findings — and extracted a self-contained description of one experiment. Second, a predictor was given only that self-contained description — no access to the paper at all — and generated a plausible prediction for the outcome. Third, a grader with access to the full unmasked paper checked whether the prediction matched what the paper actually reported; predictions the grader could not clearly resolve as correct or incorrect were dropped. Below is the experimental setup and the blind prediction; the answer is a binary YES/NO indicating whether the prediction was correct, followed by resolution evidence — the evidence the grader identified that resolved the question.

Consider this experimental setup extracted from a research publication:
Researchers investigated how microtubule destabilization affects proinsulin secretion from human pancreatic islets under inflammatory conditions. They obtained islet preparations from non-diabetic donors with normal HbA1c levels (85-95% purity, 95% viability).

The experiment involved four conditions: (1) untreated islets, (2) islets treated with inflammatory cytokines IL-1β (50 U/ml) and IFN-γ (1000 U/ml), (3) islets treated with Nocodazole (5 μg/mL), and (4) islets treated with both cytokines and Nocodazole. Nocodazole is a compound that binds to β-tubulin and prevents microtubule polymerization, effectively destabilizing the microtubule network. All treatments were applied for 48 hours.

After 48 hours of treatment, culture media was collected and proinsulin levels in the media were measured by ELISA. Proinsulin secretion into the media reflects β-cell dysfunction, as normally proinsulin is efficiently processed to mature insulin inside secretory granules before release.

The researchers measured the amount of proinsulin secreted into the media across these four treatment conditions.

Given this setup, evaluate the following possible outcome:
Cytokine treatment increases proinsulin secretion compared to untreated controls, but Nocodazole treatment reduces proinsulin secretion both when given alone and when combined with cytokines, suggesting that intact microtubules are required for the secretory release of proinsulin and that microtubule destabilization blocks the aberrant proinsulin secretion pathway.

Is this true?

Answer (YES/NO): NO